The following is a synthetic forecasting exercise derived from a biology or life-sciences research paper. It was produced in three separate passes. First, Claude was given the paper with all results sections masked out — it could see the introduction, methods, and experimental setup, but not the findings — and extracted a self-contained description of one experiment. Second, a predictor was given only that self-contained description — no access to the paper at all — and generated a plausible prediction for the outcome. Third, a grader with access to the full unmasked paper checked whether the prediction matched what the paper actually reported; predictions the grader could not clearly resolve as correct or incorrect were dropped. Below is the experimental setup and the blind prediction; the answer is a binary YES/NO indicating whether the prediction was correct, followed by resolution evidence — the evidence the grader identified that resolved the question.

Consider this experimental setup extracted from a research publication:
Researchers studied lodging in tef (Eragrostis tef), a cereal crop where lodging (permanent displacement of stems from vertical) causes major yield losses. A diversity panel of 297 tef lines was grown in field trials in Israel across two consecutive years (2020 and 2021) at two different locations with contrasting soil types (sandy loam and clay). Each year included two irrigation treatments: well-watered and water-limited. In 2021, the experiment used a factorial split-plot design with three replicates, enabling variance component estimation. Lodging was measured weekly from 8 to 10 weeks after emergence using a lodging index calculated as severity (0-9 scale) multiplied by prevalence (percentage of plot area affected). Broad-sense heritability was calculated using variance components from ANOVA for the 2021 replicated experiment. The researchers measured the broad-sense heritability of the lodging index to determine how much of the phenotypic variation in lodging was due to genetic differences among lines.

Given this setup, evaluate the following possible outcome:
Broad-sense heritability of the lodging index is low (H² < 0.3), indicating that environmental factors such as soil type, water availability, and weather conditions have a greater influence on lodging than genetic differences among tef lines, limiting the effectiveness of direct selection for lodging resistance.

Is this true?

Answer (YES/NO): NO